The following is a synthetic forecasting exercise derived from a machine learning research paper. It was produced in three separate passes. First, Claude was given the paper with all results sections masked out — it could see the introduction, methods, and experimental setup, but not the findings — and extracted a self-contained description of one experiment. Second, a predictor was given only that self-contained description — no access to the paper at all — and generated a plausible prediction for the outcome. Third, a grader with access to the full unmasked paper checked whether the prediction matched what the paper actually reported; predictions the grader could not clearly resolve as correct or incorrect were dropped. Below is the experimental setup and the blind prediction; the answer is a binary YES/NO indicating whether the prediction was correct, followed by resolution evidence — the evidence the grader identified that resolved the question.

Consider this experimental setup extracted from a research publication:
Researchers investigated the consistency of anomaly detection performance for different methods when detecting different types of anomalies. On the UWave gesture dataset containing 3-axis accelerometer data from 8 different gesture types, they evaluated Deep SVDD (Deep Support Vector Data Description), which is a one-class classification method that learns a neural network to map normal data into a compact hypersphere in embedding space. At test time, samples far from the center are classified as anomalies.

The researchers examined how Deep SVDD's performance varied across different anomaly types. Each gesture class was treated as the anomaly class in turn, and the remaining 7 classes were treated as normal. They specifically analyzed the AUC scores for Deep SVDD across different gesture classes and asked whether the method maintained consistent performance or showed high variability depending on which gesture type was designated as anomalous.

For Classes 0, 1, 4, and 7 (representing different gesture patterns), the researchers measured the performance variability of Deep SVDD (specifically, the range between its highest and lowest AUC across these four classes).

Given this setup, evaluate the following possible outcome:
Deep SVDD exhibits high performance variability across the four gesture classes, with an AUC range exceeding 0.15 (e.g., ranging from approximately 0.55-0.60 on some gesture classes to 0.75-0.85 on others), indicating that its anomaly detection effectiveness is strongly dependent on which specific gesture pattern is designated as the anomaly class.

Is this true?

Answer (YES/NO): YES